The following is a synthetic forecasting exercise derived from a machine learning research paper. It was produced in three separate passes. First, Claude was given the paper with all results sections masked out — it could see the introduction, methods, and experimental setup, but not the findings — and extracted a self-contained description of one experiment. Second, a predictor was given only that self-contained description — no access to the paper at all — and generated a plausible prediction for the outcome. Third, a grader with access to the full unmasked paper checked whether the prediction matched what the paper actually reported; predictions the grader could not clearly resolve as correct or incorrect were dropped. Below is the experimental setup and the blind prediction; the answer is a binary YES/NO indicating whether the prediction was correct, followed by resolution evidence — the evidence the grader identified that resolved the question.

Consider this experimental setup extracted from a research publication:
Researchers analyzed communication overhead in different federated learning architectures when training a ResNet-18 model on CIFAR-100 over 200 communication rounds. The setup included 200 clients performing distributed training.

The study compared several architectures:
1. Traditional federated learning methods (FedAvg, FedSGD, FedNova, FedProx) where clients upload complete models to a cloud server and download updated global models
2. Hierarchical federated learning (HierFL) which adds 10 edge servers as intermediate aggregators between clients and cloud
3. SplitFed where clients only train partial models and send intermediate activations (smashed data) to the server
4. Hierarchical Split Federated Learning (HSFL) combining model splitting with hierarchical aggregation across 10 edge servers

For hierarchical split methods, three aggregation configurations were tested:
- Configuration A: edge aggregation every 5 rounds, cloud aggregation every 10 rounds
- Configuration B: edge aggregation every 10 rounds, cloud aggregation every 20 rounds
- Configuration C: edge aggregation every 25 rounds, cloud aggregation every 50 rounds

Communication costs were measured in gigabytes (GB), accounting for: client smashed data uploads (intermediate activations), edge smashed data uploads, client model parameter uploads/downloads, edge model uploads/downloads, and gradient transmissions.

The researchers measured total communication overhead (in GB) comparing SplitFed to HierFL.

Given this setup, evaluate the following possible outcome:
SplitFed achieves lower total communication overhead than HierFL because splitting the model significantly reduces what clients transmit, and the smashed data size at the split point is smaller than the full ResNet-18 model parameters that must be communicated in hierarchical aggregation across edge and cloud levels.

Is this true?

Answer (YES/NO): YES